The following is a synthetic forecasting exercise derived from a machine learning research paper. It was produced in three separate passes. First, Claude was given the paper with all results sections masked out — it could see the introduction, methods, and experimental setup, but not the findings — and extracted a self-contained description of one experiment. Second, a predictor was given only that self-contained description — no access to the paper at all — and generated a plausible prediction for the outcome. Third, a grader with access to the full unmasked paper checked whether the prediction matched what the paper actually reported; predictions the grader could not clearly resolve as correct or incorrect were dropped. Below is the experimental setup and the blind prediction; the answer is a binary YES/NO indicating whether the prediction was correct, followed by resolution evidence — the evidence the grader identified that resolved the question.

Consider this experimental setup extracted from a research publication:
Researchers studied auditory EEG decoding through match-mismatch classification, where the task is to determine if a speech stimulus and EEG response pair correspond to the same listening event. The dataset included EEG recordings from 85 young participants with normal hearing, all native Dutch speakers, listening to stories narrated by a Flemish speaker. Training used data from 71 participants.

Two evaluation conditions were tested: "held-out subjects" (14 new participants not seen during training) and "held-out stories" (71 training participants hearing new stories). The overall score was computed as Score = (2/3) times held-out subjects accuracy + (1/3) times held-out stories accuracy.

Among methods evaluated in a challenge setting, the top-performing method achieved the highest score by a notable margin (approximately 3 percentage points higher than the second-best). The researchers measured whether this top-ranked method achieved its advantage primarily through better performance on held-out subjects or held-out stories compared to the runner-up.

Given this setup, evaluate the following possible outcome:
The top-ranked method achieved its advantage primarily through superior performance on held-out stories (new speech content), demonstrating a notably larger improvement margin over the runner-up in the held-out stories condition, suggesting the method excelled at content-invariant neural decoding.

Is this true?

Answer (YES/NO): NO